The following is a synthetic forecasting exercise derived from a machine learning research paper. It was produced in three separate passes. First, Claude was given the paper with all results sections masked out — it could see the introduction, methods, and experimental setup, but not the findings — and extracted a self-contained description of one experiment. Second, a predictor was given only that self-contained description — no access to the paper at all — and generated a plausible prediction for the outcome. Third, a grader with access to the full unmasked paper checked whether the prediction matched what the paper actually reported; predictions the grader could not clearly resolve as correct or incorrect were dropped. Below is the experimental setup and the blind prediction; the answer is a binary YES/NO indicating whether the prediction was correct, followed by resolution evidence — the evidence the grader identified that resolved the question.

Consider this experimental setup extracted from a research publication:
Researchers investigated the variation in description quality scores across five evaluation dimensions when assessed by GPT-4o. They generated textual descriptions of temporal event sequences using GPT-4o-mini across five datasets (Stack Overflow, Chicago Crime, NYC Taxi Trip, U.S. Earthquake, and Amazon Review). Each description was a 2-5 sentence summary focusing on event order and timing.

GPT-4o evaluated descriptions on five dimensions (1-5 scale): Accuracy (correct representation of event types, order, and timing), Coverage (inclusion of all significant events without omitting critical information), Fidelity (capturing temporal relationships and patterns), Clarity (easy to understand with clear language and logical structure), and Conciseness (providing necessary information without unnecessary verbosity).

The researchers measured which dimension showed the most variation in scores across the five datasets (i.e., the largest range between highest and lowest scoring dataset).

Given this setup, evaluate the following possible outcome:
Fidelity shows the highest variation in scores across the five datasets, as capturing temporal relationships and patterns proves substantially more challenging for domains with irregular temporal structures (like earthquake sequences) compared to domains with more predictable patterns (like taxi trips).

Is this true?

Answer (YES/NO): NO